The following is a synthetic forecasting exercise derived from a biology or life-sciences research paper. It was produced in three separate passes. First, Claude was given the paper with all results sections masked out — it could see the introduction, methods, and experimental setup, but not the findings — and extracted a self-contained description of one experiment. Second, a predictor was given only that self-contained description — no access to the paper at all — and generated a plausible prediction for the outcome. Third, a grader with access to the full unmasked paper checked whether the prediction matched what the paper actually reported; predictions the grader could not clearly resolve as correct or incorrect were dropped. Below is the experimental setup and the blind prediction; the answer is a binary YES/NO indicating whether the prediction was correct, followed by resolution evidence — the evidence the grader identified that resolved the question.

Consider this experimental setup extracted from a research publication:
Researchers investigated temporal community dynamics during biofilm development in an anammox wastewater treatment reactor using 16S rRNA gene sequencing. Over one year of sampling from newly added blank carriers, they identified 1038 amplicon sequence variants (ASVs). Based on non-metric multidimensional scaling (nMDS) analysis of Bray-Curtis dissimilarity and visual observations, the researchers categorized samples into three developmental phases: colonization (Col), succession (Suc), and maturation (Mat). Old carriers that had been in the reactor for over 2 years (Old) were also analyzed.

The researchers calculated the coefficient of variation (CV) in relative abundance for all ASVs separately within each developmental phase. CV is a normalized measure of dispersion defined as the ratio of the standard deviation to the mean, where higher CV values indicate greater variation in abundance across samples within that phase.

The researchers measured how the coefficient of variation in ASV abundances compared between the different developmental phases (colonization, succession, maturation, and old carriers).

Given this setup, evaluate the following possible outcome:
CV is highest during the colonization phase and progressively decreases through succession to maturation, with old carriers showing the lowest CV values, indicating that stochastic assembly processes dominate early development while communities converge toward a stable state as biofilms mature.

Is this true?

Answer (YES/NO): NO